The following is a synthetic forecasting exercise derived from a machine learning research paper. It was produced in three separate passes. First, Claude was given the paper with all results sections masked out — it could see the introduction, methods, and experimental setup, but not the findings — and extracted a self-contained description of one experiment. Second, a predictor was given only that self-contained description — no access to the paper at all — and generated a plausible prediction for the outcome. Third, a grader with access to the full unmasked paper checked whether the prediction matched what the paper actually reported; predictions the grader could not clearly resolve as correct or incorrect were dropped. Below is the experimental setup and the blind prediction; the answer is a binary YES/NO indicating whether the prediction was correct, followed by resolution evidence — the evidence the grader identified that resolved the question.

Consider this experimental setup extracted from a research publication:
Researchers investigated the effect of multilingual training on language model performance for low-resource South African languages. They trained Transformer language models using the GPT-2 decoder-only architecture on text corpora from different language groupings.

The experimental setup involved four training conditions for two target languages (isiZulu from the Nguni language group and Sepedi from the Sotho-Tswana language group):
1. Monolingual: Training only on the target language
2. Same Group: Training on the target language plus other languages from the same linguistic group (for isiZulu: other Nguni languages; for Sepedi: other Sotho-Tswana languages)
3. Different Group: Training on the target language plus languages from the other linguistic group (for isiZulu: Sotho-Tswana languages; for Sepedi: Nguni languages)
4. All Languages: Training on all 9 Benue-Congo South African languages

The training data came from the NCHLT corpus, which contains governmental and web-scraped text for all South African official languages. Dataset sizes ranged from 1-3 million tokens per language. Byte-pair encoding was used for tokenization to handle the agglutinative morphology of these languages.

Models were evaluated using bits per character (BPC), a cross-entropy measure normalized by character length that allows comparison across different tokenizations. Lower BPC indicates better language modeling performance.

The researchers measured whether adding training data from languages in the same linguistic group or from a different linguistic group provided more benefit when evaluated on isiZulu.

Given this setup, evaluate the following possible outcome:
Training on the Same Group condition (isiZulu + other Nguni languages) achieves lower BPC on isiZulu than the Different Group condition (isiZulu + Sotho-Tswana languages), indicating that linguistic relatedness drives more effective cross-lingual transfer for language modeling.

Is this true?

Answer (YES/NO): NO